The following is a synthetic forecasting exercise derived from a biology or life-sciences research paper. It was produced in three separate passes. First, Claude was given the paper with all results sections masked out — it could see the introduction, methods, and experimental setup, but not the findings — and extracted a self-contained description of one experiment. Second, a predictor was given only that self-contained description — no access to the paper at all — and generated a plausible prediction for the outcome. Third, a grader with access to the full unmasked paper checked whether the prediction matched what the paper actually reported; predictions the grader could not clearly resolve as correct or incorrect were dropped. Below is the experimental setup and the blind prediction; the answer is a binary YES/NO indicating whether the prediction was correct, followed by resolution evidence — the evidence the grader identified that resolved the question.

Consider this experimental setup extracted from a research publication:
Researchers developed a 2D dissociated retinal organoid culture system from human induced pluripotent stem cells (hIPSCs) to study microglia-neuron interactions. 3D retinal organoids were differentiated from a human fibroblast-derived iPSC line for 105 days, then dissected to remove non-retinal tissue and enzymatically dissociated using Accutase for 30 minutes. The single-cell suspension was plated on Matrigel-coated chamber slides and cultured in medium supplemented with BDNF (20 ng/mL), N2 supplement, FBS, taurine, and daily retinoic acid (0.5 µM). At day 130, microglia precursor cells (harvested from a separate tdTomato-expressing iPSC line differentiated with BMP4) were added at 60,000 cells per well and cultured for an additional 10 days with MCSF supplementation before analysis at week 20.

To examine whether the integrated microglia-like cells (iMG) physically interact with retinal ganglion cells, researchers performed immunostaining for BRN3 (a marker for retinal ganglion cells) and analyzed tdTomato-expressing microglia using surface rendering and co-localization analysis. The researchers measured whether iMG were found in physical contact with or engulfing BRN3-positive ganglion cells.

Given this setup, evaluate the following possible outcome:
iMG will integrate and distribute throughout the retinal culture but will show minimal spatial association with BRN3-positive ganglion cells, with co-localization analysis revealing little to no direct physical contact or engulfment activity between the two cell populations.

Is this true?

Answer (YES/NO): NO